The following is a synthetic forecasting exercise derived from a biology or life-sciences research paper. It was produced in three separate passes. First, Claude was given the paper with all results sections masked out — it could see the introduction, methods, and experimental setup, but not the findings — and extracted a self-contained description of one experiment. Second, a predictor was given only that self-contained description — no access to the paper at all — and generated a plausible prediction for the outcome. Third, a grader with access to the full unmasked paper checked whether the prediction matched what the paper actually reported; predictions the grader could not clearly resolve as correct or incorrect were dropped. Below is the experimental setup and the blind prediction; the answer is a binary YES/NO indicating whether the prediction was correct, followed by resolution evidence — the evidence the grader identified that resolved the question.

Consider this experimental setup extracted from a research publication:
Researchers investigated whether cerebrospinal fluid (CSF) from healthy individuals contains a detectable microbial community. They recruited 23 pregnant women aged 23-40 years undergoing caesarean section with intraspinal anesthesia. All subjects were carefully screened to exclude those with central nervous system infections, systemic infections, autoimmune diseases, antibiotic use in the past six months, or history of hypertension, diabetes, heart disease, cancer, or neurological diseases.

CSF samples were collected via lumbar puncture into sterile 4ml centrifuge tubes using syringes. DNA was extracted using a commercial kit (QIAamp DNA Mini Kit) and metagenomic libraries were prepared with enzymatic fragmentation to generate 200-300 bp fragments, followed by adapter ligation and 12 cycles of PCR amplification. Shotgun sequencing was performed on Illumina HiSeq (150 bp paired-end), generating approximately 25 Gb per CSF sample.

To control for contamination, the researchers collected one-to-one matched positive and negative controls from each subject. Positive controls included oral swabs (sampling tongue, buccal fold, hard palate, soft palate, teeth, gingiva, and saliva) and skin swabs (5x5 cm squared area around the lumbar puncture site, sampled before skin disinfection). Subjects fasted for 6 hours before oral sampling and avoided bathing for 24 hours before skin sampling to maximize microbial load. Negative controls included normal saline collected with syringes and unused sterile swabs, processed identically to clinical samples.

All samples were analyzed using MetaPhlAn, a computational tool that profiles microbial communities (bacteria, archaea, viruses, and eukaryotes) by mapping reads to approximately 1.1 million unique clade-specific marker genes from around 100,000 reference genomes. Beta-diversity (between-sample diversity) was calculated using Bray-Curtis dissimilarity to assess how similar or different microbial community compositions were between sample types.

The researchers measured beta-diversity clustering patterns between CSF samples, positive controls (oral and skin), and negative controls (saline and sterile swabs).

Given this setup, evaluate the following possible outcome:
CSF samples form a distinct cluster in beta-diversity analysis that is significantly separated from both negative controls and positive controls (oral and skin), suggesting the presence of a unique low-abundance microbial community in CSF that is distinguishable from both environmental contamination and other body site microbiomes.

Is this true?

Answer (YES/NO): NO